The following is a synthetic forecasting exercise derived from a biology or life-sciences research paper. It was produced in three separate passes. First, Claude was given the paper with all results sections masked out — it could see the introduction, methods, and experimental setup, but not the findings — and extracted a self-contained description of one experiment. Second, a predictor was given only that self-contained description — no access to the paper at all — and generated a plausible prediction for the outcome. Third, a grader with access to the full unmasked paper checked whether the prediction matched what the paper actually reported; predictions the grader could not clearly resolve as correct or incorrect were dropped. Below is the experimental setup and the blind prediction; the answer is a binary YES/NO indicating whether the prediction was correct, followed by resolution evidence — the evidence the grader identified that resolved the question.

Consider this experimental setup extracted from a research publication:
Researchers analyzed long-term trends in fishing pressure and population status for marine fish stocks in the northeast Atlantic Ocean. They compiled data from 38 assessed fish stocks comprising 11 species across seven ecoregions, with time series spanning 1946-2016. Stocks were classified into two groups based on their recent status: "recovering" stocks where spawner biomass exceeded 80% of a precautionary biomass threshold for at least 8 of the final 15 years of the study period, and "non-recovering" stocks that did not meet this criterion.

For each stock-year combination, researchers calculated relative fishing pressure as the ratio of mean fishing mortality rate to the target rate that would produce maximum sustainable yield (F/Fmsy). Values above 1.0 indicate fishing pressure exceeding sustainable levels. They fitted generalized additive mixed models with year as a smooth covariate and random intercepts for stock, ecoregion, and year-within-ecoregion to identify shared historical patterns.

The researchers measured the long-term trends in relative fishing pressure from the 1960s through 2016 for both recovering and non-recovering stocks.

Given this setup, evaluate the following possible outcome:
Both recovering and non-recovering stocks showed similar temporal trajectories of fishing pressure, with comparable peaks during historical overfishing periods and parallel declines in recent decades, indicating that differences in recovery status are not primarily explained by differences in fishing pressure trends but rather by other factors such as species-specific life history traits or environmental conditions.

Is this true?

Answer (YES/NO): NO